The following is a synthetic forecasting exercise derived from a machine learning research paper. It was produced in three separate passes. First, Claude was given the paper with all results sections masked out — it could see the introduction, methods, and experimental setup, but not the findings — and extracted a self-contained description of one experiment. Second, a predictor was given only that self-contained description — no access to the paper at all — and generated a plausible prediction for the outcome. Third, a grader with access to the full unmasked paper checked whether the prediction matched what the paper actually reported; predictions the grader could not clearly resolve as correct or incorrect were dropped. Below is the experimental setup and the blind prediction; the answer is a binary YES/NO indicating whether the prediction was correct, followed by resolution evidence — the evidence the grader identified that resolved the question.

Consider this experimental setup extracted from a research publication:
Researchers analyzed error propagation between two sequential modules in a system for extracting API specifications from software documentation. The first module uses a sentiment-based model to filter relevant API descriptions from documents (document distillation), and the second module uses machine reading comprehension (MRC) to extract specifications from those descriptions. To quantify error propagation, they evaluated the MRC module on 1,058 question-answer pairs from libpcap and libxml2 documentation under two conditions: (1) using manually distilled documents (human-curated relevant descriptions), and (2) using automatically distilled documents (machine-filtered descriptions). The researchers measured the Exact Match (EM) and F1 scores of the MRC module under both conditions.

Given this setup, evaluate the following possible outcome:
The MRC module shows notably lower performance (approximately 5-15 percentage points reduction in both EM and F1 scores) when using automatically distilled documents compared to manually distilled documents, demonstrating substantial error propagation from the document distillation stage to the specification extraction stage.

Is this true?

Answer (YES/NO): NO